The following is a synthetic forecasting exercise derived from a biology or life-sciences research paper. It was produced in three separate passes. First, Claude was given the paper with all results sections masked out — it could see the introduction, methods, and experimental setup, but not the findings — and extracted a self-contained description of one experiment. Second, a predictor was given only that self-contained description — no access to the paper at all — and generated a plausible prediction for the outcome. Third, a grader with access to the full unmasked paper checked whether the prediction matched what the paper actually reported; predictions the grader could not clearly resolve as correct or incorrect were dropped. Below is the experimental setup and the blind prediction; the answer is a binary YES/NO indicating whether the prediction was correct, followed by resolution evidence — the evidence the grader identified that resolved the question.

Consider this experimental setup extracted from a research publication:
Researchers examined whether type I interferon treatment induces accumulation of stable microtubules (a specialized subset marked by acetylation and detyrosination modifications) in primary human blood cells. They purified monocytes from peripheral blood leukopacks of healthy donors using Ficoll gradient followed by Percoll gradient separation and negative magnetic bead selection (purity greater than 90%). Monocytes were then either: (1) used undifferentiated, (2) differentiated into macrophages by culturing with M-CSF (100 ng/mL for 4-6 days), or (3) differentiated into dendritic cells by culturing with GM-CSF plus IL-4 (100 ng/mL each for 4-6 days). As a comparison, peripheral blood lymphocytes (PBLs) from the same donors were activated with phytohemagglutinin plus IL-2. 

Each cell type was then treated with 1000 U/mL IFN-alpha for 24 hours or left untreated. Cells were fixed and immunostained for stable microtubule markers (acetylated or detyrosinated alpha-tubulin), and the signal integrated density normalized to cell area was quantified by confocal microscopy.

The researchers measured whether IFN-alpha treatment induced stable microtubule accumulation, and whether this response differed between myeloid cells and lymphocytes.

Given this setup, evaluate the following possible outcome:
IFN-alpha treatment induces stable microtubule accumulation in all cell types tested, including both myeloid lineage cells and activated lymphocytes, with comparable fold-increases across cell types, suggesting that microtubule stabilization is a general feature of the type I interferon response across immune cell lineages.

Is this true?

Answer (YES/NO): NO